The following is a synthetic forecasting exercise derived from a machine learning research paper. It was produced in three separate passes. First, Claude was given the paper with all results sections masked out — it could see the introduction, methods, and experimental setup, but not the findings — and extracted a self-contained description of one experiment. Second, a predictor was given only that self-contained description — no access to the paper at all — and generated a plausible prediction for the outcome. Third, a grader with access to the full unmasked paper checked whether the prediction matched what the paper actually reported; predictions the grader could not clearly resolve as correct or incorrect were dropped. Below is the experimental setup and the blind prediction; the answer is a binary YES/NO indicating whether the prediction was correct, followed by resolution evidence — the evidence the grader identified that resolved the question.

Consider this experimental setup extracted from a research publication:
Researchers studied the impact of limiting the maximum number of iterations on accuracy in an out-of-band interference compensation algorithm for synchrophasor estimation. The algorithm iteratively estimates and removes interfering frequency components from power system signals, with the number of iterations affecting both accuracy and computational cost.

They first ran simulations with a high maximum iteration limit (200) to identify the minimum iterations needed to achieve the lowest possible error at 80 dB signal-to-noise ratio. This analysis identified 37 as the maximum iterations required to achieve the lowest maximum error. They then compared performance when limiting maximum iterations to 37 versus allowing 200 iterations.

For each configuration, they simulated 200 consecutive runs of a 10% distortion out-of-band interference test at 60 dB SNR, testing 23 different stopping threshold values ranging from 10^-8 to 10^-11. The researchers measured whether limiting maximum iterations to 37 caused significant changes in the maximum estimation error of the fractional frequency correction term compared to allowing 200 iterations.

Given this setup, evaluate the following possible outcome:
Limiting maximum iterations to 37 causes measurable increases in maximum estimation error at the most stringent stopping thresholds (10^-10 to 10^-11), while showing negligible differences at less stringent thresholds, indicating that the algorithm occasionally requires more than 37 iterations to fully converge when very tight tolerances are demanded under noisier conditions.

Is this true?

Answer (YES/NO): NO